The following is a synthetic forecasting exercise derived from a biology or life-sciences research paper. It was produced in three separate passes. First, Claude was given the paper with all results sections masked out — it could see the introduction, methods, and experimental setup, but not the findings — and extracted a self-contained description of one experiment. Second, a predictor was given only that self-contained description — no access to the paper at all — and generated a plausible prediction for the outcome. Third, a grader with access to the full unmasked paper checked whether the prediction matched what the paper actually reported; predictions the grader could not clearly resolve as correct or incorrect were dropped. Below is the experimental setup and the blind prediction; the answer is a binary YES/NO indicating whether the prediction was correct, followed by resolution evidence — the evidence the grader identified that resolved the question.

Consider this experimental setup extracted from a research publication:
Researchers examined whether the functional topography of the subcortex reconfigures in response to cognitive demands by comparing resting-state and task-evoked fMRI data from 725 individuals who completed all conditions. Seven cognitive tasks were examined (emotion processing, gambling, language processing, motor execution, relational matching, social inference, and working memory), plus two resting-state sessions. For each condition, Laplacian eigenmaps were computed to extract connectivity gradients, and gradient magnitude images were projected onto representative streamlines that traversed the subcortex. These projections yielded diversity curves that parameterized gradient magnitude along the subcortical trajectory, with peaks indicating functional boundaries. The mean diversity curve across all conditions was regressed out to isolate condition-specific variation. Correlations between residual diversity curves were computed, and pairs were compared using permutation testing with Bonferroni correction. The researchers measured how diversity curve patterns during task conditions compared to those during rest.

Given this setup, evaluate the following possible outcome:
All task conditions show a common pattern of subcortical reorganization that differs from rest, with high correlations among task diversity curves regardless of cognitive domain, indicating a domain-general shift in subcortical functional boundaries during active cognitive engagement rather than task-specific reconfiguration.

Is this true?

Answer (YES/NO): YES